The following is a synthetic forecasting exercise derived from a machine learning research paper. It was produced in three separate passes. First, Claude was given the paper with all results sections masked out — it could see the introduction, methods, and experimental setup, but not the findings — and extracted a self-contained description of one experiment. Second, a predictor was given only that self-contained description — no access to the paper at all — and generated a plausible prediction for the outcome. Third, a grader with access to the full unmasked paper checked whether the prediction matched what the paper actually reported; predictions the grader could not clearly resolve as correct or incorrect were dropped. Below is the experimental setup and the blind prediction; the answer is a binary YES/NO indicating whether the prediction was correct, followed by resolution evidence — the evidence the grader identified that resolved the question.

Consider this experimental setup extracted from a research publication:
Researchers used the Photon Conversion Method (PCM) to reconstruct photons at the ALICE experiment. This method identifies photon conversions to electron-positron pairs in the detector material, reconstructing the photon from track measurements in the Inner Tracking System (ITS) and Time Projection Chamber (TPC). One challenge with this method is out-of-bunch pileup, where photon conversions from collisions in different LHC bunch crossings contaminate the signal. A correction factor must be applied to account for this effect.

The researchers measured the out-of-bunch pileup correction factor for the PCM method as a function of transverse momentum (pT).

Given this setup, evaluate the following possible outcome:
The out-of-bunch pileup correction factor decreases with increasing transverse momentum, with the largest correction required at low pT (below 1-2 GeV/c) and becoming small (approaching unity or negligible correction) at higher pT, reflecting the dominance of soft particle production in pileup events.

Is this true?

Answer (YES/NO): NO